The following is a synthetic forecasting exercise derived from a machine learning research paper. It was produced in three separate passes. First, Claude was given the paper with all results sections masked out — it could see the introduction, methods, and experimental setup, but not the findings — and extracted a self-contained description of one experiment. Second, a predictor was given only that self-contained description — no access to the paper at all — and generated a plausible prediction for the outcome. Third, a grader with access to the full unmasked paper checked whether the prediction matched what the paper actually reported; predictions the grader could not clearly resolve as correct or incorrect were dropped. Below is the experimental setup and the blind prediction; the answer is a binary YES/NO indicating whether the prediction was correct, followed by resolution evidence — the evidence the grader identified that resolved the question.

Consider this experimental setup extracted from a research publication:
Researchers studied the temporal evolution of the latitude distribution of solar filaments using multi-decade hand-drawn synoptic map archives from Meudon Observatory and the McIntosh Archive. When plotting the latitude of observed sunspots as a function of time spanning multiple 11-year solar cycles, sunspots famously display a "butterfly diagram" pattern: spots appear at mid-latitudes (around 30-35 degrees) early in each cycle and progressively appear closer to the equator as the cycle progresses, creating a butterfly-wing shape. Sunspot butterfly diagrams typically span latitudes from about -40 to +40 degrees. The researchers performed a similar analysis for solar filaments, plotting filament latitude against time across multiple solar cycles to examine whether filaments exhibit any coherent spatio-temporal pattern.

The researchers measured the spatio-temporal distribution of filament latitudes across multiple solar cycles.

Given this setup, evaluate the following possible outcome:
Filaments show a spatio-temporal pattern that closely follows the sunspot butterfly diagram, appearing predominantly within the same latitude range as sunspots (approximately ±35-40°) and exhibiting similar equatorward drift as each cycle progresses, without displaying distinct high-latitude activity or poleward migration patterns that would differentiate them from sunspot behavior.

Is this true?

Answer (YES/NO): NO